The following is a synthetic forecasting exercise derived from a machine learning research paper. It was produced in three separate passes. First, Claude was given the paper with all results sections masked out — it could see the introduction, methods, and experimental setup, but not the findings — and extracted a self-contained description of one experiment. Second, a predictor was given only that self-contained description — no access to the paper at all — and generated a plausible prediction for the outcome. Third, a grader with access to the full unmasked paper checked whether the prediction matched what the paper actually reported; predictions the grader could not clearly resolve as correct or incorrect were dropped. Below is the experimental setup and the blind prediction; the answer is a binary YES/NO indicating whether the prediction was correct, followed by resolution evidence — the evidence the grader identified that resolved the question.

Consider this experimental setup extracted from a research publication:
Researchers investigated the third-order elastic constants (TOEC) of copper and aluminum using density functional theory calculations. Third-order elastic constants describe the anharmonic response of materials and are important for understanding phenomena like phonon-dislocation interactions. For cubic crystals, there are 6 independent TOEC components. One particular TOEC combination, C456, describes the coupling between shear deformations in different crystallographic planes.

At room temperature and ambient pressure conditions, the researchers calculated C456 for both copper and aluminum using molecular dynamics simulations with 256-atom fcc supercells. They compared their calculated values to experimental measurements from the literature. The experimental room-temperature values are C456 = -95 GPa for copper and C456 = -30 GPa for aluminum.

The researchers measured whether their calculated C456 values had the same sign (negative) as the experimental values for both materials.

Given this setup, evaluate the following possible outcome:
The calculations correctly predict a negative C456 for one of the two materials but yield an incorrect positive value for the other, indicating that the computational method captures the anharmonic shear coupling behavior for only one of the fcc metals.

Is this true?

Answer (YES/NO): YES